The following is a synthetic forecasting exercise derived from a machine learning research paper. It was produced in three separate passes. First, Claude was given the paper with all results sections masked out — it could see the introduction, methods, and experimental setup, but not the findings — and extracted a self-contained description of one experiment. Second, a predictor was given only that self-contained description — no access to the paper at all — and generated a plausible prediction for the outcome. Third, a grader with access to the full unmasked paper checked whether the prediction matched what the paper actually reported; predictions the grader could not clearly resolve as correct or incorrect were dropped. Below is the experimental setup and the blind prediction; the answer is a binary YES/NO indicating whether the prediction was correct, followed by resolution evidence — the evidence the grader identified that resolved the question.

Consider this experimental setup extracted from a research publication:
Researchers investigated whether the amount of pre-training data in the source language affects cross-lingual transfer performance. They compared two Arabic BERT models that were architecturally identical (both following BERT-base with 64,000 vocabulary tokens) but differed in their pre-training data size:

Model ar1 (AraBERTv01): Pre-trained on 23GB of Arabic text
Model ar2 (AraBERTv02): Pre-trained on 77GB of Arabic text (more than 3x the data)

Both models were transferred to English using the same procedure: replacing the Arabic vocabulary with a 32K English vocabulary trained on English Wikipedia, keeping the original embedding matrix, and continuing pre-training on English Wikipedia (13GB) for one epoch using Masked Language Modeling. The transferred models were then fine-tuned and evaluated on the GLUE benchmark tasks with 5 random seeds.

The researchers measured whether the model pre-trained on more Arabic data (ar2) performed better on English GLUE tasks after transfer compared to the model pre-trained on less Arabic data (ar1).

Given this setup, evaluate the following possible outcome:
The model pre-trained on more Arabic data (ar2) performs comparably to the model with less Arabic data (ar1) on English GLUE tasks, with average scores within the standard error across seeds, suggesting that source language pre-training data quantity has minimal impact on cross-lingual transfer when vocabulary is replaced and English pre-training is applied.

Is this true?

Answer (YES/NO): NO